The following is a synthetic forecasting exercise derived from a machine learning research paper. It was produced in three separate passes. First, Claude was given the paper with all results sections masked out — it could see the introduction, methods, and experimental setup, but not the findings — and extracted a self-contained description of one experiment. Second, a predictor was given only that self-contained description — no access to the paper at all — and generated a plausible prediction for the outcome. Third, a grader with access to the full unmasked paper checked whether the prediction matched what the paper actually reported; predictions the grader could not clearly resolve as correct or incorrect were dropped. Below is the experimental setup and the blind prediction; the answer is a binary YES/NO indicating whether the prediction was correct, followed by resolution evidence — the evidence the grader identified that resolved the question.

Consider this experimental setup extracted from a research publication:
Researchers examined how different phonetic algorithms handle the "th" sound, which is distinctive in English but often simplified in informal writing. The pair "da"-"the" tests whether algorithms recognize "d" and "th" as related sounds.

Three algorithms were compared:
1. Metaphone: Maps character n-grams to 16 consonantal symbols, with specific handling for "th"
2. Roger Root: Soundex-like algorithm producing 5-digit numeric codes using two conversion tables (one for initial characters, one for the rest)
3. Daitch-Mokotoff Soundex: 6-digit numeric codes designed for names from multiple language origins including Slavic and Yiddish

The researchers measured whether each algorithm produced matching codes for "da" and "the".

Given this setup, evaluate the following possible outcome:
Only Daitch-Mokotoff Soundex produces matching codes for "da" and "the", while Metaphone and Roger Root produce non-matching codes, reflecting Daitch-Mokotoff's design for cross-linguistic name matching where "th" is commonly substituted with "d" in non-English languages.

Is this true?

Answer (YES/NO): NO